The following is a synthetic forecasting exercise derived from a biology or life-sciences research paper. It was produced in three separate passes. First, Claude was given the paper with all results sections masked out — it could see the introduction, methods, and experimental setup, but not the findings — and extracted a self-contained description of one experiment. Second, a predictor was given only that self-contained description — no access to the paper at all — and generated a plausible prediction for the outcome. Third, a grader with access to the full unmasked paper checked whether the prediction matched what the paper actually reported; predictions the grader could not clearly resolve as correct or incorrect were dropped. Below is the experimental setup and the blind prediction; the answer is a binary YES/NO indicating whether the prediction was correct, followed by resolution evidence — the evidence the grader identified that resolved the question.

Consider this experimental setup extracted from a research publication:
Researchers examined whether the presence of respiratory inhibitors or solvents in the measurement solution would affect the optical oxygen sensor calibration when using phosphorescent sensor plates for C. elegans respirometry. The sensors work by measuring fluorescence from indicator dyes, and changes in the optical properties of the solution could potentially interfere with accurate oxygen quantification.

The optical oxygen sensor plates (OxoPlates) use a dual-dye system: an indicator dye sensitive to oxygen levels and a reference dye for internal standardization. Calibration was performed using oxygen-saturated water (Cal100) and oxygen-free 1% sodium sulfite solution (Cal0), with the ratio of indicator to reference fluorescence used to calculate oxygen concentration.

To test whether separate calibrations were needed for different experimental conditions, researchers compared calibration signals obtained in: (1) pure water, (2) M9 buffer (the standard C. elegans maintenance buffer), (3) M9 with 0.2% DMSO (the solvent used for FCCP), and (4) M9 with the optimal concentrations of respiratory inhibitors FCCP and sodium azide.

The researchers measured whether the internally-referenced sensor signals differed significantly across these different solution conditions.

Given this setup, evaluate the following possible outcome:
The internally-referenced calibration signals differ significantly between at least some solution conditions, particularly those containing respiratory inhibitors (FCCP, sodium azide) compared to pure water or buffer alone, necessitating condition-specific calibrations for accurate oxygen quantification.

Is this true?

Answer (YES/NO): NO